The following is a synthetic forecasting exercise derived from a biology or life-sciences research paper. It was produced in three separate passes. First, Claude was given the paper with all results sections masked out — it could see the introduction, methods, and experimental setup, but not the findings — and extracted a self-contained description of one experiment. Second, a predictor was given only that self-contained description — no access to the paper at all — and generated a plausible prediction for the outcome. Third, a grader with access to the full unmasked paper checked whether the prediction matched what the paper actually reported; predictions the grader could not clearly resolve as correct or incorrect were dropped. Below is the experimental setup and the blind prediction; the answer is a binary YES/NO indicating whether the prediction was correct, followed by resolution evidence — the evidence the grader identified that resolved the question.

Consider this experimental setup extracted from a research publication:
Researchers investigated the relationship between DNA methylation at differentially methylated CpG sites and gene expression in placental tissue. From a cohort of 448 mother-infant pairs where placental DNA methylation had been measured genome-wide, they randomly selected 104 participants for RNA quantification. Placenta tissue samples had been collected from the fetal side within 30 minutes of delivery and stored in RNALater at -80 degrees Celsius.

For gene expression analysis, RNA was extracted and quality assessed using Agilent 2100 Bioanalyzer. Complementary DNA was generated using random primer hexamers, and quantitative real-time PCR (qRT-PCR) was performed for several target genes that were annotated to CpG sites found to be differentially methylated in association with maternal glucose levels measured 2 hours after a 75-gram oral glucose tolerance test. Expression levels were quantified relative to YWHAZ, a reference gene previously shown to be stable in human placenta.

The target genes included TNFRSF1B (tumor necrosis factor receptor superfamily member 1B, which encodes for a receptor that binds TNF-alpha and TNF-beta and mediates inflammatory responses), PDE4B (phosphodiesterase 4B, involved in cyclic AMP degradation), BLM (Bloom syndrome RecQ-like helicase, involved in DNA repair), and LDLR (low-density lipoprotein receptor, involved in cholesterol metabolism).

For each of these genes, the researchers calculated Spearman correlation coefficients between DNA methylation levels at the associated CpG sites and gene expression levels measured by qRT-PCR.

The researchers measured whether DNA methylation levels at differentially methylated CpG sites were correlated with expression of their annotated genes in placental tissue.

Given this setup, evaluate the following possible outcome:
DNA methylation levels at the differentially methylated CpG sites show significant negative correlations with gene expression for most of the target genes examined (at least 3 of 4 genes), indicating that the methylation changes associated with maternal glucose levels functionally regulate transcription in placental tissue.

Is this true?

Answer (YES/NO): NO